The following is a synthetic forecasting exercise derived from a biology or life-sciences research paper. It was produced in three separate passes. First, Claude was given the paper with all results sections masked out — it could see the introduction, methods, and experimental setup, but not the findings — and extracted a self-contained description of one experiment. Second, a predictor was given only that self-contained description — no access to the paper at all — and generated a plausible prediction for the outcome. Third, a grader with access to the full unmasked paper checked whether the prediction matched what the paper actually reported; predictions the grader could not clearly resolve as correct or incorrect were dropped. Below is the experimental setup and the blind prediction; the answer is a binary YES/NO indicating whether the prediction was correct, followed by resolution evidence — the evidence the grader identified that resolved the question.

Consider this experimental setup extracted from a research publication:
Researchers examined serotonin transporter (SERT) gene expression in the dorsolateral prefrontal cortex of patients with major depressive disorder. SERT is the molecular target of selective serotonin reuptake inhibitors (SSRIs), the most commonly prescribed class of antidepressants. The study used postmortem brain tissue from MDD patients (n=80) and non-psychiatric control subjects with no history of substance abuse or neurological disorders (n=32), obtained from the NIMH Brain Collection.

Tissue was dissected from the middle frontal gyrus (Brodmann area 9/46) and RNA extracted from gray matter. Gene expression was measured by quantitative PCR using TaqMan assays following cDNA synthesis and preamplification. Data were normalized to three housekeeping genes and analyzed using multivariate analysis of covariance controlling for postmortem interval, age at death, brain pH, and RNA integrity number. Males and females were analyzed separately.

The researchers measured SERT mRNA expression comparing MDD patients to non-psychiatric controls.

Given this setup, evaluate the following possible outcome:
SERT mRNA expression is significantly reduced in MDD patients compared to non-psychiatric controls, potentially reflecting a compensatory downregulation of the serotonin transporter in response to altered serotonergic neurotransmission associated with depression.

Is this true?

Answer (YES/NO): NO